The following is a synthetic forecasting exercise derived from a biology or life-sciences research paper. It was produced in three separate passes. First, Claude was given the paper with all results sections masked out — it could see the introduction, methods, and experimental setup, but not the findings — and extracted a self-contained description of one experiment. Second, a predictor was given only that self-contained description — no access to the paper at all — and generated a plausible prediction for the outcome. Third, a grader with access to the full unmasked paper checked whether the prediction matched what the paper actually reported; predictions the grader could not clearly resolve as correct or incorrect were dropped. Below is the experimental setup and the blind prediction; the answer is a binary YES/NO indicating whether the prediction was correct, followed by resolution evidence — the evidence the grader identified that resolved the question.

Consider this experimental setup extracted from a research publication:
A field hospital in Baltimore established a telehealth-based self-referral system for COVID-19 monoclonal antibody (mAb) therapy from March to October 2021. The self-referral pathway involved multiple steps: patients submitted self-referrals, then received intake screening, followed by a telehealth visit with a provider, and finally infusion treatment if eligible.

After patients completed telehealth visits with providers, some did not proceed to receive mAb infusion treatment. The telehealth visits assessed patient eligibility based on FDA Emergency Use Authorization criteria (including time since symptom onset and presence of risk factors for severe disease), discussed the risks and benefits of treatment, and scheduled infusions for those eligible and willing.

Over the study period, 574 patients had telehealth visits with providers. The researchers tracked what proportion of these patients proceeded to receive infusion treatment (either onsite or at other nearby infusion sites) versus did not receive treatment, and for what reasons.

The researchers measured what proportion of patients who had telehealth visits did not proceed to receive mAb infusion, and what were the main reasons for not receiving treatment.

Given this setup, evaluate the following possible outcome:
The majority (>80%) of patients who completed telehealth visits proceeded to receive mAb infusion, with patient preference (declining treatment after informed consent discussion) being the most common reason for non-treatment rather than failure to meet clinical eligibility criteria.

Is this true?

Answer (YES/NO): NO